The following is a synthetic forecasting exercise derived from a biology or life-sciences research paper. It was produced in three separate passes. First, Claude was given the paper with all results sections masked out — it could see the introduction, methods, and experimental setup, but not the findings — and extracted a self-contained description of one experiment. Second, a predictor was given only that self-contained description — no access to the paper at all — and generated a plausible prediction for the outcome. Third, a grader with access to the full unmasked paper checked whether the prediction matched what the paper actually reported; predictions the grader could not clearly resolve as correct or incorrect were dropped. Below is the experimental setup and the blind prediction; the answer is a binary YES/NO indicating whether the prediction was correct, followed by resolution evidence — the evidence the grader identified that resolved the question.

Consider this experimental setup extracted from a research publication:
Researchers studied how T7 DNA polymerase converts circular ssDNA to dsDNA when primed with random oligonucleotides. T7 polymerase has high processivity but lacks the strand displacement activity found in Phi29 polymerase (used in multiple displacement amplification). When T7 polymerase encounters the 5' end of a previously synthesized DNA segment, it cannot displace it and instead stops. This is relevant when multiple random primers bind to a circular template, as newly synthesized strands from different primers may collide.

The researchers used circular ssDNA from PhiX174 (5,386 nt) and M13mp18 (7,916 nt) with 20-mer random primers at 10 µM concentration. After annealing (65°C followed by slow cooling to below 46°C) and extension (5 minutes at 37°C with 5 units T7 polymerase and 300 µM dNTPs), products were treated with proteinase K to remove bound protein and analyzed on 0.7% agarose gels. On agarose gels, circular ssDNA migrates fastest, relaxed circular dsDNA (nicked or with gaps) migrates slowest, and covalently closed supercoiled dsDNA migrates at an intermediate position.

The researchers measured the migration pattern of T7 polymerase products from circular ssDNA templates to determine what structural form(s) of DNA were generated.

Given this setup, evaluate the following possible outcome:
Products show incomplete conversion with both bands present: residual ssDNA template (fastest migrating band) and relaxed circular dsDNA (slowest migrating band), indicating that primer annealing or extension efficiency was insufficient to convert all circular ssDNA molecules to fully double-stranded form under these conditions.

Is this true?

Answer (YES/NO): NO